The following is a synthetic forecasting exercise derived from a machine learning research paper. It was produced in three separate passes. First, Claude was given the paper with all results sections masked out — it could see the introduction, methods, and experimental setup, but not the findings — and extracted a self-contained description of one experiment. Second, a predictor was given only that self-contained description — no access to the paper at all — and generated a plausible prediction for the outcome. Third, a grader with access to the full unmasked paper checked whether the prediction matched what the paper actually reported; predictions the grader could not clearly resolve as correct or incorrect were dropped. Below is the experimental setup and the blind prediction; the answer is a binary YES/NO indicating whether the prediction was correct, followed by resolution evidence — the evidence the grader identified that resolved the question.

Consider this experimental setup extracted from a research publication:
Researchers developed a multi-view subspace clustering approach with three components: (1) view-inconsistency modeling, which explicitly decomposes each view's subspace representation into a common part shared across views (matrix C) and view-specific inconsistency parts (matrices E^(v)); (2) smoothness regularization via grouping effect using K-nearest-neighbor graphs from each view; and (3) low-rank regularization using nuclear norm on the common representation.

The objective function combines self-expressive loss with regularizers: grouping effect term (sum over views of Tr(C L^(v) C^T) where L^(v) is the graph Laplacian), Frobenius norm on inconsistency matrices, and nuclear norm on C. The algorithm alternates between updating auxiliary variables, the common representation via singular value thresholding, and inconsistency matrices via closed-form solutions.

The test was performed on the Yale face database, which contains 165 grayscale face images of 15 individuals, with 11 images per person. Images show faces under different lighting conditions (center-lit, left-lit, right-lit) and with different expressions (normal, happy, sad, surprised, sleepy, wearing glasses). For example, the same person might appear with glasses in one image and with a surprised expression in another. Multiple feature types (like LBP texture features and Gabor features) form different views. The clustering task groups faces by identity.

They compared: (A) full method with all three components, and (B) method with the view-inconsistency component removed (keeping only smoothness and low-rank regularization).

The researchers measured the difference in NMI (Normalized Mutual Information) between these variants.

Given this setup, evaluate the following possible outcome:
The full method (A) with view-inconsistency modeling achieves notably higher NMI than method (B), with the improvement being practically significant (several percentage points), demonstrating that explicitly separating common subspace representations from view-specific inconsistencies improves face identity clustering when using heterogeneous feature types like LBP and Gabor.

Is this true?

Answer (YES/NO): NO